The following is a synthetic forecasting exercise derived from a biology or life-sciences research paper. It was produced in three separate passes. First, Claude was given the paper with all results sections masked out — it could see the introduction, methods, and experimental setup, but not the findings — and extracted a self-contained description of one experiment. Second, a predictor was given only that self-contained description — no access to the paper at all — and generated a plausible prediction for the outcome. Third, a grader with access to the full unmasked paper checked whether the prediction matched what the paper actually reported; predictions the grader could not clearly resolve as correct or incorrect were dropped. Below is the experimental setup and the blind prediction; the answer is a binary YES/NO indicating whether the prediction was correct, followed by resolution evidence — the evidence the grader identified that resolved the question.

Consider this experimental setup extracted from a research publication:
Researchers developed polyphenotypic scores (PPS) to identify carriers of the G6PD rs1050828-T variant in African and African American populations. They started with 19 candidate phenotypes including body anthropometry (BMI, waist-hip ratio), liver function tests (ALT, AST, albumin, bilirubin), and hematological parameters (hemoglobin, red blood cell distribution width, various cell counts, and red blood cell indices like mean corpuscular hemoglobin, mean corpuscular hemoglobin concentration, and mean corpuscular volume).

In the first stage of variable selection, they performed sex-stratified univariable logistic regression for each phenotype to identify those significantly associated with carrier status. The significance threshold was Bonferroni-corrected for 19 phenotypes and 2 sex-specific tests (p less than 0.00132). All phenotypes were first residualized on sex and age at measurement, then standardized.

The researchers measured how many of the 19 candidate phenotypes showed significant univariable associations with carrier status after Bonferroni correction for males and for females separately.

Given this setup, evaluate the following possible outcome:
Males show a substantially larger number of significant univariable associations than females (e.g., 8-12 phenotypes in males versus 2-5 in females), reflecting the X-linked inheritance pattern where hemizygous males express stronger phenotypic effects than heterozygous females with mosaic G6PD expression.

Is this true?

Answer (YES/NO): NO